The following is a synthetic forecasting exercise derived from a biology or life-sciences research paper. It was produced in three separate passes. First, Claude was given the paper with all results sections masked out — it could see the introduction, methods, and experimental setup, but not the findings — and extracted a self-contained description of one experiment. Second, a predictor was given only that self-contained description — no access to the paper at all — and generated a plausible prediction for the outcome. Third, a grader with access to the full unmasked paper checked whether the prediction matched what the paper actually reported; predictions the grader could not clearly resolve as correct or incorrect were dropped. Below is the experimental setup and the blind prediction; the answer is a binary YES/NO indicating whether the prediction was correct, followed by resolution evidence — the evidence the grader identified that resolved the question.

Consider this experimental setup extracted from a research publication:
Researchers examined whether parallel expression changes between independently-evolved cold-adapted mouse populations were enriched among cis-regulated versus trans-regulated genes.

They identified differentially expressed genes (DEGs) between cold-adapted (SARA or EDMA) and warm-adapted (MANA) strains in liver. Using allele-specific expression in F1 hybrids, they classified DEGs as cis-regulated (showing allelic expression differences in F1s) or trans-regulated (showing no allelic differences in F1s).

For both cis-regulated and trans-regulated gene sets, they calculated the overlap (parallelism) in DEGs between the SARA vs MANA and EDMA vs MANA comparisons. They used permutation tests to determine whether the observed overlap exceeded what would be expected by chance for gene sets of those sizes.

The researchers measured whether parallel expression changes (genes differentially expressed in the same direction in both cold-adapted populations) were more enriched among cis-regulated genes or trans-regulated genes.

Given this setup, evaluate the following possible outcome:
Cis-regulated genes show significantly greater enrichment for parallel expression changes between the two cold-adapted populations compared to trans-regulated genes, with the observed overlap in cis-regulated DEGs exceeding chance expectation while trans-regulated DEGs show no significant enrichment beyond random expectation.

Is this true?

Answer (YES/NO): NO